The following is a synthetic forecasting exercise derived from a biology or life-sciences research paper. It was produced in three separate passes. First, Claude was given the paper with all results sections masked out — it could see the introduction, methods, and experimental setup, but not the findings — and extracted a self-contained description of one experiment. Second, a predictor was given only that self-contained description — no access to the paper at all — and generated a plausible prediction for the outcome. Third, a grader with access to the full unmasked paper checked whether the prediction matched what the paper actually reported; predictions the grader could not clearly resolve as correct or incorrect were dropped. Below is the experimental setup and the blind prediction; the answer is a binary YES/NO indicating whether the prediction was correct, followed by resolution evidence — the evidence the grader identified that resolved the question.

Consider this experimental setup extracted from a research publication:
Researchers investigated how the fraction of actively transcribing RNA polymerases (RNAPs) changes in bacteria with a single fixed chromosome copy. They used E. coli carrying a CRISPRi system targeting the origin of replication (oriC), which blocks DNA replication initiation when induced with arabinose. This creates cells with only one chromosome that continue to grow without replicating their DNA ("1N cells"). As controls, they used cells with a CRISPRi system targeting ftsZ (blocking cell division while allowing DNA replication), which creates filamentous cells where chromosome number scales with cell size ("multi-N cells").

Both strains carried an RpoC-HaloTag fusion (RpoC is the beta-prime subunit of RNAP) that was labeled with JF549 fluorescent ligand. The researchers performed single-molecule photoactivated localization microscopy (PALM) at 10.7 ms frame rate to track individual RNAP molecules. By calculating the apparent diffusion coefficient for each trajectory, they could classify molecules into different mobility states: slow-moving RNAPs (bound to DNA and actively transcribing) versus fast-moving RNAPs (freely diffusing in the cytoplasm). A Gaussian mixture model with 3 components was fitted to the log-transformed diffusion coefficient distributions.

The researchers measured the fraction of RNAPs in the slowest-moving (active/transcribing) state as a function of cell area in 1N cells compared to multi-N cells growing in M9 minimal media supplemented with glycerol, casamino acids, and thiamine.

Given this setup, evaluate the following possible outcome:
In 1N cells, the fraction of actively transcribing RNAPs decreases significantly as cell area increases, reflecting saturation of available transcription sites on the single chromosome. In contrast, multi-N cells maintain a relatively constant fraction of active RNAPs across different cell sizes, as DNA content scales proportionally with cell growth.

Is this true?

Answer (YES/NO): YES